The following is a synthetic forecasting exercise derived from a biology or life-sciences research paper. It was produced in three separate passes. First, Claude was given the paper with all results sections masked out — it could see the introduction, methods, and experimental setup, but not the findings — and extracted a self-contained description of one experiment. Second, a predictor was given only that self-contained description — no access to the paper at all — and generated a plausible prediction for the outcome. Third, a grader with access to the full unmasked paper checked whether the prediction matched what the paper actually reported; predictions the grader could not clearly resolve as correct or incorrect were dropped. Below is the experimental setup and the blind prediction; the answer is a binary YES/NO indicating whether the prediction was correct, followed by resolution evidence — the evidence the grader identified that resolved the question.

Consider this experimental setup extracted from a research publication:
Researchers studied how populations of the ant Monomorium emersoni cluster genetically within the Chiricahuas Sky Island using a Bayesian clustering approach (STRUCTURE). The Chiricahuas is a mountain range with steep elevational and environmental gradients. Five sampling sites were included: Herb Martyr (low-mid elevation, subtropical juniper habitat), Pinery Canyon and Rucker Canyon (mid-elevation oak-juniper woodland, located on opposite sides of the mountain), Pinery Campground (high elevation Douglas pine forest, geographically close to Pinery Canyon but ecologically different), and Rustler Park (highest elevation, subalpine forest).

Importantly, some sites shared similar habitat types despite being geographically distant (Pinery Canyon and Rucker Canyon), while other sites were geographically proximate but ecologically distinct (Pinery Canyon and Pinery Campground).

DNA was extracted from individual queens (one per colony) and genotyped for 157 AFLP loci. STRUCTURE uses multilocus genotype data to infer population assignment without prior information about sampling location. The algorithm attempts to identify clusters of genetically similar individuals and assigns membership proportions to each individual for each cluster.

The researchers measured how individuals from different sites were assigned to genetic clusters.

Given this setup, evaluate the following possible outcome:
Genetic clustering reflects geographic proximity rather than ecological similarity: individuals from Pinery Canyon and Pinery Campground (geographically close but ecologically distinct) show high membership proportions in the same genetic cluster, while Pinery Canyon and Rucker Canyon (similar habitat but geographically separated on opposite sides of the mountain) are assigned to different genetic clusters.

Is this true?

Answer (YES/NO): NO